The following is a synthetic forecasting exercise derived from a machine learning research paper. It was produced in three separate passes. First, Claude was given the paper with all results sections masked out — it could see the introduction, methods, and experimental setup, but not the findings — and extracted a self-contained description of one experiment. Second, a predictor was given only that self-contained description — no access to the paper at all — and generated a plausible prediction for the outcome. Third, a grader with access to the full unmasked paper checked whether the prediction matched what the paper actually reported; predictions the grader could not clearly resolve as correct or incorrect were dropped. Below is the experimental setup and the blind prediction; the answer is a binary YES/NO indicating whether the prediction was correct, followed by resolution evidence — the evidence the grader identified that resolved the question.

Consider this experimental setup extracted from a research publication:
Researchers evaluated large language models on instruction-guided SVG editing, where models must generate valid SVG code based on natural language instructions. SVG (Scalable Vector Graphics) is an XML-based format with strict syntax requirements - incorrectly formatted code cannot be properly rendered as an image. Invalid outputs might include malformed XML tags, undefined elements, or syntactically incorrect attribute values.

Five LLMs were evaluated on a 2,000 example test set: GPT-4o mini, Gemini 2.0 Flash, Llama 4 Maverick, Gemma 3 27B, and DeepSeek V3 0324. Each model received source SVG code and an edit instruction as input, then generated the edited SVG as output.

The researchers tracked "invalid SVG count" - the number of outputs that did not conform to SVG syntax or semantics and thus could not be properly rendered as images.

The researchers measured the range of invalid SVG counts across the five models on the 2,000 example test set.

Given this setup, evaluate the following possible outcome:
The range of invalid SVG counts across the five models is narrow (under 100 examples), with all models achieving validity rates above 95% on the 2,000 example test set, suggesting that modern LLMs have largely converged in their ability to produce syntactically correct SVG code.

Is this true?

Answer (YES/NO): NO